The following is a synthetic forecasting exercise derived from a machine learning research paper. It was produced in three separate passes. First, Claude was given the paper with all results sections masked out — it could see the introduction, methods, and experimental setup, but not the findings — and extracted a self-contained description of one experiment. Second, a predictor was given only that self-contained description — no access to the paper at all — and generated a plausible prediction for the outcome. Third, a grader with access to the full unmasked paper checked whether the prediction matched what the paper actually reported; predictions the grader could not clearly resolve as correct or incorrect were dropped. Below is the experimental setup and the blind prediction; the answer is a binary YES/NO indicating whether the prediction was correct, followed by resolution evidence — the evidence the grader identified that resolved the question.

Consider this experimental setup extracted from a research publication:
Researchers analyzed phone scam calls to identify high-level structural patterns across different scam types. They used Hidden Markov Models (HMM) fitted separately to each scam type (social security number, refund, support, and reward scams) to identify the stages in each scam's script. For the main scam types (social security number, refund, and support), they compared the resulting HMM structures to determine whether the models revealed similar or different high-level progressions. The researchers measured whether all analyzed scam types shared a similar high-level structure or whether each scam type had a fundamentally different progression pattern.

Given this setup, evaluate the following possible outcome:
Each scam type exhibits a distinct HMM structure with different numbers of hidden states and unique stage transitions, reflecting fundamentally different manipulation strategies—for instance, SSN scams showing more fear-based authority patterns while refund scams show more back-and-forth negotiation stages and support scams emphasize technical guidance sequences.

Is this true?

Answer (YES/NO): NO